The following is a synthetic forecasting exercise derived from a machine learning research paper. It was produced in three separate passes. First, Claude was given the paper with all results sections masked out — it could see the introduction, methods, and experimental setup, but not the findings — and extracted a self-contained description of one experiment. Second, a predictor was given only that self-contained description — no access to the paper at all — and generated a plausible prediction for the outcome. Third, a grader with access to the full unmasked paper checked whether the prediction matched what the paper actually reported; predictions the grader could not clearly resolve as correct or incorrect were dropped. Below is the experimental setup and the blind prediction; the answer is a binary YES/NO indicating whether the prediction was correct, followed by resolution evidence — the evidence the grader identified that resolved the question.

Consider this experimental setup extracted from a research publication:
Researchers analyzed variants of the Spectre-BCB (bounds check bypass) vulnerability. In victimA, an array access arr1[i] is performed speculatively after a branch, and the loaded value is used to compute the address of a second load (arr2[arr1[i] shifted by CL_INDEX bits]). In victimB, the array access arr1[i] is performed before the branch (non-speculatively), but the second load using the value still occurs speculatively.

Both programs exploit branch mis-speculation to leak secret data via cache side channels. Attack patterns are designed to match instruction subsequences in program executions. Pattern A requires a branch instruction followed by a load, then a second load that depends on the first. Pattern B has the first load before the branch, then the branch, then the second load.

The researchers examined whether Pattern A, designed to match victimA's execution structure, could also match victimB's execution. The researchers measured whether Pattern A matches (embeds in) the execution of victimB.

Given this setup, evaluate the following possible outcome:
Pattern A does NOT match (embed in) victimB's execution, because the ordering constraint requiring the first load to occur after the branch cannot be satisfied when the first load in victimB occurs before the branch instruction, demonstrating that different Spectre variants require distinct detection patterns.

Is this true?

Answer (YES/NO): YES